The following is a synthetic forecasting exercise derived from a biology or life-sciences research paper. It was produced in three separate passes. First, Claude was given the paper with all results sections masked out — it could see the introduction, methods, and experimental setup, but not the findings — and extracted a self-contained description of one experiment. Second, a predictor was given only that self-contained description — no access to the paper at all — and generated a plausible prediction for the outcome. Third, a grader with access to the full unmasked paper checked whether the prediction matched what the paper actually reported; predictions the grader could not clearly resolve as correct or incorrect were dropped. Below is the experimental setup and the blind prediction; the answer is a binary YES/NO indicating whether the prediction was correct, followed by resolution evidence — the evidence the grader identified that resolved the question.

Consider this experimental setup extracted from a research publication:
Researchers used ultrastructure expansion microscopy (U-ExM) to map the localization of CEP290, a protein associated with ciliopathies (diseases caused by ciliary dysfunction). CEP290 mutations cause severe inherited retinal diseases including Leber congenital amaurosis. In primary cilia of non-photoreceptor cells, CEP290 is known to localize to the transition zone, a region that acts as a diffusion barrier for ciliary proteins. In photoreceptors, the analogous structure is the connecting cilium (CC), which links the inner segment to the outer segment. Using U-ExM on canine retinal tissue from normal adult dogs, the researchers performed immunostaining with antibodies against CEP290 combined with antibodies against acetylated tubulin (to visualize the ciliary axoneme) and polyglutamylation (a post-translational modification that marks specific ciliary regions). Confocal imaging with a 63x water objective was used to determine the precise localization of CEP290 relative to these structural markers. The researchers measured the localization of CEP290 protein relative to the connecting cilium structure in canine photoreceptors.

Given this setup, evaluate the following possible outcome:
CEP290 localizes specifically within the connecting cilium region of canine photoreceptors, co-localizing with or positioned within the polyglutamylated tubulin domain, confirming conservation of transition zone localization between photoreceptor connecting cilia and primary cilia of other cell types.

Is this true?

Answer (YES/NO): YES